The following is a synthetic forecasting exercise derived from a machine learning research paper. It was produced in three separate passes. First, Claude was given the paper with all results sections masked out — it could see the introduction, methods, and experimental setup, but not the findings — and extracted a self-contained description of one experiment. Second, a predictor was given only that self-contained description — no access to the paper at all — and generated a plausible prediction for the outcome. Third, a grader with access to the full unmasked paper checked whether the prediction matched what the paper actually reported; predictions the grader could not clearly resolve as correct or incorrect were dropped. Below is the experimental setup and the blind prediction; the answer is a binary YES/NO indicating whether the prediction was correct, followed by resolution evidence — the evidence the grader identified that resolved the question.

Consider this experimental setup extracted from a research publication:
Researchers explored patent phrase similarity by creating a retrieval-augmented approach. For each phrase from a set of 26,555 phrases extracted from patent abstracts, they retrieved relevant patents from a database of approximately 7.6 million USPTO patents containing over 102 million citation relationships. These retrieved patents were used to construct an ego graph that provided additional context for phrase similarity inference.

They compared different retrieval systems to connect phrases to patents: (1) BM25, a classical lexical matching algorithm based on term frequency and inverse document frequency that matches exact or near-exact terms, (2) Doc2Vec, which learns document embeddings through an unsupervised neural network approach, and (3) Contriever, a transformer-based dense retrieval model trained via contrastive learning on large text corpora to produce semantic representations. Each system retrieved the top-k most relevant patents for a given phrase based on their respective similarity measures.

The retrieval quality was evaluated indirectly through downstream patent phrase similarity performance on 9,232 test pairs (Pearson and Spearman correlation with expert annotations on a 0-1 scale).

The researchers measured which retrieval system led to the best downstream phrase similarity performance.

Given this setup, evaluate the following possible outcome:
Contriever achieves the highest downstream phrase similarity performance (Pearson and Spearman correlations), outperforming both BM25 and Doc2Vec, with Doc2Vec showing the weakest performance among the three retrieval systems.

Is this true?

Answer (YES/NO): NO